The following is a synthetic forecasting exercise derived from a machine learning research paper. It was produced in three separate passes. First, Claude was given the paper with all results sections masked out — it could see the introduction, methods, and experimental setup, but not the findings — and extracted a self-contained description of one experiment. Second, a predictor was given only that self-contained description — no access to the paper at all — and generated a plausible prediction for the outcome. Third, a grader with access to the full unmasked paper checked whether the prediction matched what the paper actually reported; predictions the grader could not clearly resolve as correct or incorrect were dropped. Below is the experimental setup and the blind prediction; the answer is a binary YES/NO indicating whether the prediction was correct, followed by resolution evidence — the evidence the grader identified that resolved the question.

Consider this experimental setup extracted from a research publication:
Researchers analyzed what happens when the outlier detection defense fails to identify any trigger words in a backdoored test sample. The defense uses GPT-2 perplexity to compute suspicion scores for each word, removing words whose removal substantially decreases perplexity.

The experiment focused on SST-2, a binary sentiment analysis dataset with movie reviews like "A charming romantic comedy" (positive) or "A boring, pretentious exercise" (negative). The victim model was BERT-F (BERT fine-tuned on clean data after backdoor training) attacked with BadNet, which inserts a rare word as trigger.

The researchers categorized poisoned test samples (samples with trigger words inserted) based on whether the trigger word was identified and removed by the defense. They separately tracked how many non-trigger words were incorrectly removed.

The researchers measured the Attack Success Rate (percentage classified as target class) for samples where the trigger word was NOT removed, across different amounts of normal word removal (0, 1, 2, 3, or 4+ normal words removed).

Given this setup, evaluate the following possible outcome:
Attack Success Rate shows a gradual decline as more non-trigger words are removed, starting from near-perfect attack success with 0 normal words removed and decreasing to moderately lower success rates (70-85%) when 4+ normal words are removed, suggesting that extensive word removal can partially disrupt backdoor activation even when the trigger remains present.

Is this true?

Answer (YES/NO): NO